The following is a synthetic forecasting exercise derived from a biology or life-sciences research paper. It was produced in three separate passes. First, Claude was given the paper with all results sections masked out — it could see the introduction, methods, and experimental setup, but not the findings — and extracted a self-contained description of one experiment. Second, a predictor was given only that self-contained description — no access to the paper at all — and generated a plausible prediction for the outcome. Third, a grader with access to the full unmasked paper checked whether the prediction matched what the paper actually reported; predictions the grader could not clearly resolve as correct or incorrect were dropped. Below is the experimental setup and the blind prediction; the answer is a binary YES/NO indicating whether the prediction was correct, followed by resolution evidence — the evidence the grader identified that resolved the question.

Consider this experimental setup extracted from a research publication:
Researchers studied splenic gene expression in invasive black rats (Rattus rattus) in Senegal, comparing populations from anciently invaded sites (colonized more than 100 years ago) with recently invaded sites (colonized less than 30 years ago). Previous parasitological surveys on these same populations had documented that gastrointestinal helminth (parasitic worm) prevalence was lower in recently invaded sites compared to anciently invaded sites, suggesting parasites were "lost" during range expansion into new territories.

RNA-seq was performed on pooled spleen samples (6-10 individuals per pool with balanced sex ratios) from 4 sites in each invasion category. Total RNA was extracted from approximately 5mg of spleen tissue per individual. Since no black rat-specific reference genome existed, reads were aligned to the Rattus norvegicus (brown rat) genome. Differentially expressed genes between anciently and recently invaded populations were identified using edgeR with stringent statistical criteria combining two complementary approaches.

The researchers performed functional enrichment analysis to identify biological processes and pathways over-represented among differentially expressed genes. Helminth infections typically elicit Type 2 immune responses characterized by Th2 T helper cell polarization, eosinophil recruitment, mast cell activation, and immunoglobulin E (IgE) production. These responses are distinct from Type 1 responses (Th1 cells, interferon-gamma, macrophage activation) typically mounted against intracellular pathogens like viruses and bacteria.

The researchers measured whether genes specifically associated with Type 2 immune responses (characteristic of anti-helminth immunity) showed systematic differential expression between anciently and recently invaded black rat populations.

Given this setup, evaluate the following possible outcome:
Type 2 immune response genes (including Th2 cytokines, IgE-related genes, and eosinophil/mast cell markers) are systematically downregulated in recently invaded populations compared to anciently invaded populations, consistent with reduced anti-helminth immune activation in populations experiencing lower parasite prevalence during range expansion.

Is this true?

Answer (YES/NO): NO